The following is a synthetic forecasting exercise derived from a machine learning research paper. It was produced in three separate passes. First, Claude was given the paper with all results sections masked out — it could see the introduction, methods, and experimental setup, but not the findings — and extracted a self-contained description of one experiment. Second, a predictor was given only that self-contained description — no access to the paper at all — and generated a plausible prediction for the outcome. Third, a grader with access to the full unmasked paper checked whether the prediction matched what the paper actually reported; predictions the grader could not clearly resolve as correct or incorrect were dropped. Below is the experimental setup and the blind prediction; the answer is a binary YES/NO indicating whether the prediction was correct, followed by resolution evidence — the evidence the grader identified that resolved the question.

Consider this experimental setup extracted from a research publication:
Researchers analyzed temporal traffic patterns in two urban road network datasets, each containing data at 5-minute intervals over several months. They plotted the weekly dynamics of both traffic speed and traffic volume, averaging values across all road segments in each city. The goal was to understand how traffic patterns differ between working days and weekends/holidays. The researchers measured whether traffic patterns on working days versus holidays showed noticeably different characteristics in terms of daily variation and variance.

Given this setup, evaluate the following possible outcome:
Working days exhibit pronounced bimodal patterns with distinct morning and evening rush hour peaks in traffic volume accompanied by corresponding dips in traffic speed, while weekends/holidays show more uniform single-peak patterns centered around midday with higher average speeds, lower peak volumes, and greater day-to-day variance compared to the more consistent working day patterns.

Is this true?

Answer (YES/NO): NO